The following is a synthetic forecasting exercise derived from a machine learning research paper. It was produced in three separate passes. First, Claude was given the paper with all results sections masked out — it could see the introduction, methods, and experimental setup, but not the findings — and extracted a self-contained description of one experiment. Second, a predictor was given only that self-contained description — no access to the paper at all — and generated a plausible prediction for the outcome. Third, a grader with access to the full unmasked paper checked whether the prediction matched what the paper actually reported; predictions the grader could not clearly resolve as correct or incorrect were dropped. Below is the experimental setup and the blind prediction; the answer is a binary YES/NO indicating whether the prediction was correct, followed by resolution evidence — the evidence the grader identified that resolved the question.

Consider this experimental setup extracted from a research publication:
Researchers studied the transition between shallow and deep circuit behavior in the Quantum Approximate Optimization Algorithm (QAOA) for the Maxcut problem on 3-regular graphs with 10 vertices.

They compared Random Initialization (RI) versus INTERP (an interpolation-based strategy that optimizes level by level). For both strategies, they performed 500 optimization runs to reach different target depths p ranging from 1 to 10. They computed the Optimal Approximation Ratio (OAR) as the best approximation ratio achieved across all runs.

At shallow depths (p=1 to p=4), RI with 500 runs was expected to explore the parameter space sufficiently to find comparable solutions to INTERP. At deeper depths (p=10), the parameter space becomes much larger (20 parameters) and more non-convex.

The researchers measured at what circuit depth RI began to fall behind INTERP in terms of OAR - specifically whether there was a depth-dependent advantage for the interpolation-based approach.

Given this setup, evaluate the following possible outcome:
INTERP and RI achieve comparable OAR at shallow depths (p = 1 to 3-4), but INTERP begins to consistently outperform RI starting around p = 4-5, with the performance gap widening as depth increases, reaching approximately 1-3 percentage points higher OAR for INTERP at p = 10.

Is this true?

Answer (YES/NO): NO